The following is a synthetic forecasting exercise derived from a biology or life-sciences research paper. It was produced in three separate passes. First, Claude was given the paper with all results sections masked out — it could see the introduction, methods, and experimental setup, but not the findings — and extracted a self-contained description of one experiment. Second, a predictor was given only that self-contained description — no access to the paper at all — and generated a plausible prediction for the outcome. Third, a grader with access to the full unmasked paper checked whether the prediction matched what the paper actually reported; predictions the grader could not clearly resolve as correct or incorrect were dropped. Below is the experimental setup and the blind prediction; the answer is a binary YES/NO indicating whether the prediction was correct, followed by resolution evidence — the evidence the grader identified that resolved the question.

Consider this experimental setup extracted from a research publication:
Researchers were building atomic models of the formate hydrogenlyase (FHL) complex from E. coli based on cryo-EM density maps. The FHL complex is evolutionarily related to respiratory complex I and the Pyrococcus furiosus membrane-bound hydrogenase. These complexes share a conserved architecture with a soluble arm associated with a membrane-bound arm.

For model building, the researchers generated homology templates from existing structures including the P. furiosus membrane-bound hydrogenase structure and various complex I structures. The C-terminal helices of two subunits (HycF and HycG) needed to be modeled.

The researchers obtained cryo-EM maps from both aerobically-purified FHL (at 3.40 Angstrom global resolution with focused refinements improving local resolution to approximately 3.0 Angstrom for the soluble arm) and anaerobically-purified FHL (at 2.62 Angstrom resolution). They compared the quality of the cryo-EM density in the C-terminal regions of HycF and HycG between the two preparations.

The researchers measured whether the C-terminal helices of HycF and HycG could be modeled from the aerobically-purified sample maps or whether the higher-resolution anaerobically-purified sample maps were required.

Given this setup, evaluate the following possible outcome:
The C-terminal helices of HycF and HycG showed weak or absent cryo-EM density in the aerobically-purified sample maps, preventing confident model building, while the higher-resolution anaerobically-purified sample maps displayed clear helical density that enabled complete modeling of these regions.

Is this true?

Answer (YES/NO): YES